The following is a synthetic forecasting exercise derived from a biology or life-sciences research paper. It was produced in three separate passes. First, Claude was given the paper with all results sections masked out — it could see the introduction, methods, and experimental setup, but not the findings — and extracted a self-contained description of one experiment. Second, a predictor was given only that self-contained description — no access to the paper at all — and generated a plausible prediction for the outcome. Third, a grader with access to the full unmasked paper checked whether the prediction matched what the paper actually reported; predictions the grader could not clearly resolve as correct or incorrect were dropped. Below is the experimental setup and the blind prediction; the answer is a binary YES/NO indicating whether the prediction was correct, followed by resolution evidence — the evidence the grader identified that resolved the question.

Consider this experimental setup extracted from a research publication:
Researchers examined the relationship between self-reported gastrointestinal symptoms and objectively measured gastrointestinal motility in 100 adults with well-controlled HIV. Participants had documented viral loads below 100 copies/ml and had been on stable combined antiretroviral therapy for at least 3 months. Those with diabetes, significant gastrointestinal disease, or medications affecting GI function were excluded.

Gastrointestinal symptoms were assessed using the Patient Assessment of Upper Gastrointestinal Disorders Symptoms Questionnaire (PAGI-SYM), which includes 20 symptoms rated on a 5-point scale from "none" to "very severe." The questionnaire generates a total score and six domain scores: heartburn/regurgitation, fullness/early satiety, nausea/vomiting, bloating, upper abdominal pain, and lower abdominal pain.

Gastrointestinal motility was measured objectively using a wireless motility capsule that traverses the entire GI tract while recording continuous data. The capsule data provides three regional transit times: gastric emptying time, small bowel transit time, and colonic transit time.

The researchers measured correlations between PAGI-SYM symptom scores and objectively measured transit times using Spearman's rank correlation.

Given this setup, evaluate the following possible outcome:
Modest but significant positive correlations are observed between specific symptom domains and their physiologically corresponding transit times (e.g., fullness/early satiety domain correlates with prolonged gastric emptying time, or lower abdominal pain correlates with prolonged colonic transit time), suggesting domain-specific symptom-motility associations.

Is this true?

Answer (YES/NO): NO